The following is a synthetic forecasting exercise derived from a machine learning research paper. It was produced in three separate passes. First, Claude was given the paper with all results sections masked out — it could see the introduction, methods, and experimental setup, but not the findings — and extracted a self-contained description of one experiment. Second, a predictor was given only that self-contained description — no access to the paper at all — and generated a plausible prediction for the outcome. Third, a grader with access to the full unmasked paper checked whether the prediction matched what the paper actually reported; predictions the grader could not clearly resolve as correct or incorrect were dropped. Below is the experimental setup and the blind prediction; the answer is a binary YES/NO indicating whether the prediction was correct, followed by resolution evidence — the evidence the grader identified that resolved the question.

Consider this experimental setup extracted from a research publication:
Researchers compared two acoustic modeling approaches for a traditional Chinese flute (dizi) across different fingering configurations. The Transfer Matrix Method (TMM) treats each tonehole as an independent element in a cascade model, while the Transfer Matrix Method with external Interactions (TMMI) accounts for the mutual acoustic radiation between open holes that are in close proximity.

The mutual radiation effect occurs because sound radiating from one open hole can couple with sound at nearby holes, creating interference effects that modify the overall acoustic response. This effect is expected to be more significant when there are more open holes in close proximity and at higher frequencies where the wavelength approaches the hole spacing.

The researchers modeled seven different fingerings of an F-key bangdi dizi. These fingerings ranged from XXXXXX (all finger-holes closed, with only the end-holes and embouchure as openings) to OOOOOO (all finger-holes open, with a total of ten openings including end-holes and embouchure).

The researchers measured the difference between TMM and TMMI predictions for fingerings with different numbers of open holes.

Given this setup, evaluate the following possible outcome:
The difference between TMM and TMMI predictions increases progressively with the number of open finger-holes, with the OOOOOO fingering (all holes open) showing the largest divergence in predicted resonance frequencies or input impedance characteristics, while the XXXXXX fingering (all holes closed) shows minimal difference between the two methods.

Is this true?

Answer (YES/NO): NO